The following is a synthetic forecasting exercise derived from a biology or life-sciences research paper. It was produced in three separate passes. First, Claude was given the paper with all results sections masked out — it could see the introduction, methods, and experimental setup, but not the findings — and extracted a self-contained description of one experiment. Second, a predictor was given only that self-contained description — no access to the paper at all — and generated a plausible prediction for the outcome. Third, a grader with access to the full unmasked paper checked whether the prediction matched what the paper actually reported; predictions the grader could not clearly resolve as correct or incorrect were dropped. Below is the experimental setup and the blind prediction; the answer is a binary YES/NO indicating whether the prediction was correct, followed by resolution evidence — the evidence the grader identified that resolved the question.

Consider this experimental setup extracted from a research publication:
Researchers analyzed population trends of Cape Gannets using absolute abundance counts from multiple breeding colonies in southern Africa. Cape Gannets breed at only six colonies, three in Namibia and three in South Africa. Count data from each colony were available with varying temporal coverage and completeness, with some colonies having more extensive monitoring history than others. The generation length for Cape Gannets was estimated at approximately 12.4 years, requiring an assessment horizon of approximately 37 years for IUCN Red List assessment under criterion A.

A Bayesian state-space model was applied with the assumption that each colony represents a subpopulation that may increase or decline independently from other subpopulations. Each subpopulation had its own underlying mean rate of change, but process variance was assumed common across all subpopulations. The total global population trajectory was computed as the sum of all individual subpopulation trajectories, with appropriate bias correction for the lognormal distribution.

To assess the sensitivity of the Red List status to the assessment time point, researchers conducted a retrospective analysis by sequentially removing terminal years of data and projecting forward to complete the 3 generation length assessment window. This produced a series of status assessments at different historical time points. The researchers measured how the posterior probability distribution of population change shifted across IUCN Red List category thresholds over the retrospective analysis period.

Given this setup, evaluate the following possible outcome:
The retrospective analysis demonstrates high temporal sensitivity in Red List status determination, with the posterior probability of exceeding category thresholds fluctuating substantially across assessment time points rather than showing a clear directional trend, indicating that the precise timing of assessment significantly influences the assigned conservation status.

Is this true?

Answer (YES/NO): NO